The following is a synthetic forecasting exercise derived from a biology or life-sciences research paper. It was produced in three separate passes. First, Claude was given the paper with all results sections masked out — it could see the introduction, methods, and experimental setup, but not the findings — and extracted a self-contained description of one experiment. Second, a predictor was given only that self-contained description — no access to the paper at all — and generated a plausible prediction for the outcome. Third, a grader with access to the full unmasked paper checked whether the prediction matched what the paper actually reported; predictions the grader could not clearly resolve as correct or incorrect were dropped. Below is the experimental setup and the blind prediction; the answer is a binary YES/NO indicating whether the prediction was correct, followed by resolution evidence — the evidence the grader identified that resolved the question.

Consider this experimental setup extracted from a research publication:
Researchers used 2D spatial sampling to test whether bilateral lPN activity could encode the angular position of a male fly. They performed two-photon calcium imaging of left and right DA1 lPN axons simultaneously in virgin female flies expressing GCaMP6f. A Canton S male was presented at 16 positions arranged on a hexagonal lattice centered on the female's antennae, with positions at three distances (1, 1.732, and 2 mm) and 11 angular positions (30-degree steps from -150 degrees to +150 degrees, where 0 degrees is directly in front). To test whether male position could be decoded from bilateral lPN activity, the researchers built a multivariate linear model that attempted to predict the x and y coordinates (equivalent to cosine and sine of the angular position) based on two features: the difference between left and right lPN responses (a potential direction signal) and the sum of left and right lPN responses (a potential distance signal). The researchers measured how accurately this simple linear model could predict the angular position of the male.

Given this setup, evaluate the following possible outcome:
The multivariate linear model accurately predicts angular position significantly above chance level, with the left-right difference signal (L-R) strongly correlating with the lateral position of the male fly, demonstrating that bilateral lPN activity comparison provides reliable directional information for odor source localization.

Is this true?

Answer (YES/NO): YES